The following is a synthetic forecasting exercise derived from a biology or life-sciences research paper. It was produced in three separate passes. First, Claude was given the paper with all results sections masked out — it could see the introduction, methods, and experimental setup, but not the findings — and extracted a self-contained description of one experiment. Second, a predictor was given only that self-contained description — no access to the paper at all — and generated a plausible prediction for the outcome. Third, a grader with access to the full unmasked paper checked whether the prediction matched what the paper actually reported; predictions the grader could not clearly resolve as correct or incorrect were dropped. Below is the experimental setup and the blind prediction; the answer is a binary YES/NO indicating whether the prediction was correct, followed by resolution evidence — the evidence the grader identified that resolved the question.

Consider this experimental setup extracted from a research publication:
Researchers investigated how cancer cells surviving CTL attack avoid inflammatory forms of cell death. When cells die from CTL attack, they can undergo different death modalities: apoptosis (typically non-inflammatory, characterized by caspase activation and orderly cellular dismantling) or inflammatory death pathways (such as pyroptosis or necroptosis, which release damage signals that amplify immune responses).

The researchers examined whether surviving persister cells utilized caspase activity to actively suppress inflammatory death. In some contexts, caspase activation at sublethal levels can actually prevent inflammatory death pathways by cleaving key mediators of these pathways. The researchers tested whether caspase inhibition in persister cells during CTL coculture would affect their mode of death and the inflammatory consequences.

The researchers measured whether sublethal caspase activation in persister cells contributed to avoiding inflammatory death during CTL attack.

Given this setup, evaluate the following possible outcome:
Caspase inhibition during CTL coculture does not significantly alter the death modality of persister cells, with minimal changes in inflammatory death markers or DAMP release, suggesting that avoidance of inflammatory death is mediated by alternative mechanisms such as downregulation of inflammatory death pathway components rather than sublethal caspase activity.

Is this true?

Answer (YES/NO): NO